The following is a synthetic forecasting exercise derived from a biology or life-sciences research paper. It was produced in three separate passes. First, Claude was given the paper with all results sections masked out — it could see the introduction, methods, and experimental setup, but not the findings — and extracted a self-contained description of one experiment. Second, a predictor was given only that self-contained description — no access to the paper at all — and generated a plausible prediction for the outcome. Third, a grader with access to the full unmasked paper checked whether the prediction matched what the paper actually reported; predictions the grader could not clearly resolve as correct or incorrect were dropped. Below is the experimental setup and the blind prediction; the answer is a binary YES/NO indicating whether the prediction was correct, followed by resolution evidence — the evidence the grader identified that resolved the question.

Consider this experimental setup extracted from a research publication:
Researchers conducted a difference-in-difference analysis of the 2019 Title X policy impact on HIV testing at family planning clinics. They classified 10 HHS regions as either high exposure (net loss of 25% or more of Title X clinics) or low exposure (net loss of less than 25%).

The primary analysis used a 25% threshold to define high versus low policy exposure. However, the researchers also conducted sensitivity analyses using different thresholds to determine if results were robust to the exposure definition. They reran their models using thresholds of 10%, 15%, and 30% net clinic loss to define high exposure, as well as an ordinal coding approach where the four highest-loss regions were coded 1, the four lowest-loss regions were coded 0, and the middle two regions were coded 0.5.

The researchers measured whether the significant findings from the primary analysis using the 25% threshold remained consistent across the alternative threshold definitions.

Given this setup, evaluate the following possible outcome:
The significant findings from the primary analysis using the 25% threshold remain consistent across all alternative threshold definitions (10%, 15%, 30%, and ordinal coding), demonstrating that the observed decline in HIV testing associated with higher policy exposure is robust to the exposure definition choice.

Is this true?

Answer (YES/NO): NO